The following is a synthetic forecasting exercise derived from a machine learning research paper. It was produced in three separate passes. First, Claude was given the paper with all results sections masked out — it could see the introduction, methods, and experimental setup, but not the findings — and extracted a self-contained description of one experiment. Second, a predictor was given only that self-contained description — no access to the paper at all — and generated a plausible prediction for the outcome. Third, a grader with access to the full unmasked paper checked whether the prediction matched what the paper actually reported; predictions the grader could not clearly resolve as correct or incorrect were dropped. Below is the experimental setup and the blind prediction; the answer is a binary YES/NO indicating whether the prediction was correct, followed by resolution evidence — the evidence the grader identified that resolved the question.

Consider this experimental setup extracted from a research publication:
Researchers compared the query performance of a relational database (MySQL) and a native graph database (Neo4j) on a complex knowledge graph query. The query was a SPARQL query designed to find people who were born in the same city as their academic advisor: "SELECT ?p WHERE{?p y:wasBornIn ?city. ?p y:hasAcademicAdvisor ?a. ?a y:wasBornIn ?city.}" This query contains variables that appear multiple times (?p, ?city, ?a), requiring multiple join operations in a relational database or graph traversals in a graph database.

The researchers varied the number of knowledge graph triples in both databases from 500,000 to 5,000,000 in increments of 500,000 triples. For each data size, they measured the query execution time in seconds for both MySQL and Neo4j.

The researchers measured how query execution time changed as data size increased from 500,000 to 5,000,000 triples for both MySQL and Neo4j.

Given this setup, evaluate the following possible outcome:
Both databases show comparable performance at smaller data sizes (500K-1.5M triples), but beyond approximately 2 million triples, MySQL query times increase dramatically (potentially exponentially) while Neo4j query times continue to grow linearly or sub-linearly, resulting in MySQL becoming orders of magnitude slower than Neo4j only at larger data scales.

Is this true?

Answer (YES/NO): NO